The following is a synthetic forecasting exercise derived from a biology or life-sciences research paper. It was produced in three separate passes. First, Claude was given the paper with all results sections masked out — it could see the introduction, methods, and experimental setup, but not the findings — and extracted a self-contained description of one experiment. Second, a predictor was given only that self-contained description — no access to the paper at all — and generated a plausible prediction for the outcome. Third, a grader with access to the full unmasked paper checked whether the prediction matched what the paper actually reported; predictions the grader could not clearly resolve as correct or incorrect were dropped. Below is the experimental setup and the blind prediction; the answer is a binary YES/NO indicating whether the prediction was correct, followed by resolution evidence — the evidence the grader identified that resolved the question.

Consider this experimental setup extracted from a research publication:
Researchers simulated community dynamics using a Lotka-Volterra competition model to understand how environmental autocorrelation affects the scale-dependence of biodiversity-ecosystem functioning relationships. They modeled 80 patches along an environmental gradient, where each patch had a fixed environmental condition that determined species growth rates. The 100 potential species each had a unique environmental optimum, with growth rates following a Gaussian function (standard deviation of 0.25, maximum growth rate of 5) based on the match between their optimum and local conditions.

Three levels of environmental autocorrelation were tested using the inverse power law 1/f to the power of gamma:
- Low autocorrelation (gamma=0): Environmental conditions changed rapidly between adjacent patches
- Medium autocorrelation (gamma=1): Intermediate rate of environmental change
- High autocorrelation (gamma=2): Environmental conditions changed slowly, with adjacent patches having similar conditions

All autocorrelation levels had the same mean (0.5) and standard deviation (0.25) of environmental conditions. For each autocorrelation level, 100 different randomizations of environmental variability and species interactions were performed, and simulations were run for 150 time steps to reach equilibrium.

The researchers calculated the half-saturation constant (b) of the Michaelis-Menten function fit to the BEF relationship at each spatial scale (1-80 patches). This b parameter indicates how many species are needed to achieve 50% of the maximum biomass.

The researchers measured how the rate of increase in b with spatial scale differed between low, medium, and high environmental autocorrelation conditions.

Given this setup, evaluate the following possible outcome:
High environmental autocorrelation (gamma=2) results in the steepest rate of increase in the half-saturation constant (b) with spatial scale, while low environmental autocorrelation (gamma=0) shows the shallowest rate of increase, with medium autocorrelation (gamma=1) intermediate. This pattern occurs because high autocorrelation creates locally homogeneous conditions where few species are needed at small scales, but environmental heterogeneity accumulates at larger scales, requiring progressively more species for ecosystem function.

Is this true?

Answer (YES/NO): NO